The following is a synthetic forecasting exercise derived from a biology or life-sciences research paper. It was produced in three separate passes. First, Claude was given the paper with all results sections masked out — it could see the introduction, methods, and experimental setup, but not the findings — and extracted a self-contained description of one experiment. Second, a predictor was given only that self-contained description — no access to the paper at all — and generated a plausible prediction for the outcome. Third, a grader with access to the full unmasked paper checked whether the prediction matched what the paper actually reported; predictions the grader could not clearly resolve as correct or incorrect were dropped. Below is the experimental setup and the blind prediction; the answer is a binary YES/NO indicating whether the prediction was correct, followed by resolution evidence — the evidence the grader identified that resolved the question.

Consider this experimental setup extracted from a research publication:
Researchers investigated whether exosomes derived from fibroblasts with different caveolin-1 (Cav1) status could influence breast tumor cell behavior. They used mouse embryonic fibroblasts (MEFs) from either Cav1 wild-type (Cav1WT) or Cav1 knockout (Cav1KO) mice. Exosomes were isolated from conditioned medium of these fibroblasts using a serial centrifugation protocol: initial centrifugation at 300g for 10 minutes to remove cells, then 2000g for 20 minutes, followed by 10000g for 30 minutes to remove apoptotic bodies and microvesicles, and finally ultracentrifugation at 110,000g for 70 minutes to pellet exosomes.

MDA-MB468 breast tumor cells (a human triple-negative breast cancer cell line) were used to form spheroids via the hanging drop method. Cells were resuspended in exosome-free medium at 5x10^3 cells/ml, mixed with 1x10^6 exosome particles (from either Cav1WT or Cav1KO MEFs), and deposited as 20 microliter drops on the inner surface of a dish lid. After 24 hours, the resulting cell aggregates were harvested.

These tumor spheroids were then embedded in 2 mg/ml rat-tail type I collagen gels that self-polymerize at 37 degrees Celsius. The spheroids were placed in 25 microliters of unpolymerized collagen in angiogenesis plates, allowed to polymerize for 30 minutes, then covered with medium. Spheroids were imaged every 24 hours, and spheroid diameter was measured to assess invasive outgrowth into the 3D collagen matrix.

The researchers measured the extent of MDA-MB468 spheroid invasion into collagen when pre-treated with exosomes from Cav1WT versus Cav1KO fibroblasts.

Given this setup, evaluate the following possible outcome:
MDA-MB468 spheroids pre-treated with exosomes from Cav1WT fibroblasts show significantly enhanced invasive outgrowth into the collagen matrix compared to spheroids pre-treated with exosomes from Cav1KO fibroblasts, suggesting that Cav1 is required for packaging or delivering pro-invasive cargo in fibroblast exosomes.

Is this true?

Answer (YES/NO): YES